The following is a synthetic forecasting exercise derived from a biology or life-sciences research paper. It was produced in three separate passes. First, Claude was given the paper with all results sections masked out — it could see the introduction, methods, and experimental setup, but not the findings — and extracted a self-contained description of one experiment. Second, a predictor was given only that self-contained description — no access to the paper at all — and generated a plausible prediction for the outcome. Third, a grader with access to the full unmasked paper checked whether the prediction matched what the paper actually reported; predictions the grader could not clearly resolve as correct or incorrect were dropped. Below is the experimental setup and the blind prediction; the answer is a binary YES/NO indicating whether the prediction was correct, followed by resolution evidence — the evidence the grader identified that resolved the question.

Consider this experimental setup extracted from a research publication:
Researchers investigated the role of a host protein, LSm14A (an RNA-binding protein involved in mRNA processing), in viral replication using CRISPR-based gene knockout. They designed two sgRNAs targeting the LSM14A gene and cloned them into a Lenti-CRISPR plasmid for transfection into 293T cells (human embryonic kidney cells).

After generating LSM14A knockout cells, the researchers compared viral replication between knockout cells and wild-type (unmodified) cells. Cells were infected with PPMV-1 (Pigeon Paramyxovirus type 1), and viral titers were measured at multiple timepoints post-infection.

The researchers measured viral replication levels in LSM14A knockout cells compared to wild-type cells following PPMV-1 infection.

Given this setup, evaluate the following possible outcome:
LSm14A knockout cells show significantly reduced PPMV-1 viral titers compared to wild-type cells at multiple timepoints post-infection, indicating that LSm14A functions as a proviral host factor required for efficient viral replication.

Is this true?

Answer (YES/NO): NO